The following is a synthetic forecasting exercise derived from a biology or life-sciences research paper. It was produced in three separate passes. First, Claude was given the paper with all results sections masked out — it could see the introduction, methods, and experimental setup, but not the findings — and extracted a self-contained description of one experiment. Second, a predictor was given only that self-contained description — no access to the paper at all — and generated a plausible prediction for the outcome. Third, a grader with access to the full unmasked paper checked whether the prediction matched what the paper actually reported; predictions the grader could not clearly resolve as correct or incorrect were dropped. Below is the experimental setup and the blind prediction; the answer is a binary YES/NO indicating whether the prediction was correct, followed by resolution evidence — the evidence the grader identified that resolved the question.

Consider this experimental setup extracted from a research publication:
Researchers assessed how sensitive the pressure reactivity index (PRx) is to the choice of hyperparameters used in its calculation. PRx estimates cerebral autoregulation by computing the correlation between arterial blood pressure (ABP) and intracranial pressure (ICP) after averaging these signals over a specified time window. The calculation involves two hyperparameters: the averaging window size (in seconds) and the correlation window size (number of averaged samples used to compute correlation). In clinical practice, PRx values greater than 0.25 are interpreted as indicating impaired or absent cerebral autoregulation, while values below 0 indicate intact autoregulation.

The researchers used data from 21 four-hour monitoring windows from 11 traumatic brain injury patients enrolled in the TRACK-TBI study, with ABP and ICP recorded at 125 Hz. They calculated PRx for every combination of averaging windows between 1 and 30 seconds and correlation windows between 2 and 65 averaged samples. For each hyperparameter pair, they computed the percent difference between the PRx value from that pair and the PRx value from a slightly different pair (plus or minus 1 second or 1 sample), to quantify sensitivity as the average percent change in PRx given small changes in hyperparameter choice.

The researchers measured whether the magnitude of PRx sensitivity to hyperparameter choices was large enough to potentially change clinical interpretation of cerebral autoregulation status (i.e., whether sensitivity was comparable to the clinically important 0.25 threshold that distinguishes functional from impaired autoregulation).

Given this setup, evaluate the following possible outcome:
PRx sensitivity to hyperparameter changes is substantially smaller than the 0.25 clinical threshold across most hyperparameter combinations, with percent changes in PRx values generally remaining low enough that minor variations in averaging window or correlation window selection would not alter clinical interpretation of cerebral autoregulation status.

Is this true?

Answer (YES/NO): NO